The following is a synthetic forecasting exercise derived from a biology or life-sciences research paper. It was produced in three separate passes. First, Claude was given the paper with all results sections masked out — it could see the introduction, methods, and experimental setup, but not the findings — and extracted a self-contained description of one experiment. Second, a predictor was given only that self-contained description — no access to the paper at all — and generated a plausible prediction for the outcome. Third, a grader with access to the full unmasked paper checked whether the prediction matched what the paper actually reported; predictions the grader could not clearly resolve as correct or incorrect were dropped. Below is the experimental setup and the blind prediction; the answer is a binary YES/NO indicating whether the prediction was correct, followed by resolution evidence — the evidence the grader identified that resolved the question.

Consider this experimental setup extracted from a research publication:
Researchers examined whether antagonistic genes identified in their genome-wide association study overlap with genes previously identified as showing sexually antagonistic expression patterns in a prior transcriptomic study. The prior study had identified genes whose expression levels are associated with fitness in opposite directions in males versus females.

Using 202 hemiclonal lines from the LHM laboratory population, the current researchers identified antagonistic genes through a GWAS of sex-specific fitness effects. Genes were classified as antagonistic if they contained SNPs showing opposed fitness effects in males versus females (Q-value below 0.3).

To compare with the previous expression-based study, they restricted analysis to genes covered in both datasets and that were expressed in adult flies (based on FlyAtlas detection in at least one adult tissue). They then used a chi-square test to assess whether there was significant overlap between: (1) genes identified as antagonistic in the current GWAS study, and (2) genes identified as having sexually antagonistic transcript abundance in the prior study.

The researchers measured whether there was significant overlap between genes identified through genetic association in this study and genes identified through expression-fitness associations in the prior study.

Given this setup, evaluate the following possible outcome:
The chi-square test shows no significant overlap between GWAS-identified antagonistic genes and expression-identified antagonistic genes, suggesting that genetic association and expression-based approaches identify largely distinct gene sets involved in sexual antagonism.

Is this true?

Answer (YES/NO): YES